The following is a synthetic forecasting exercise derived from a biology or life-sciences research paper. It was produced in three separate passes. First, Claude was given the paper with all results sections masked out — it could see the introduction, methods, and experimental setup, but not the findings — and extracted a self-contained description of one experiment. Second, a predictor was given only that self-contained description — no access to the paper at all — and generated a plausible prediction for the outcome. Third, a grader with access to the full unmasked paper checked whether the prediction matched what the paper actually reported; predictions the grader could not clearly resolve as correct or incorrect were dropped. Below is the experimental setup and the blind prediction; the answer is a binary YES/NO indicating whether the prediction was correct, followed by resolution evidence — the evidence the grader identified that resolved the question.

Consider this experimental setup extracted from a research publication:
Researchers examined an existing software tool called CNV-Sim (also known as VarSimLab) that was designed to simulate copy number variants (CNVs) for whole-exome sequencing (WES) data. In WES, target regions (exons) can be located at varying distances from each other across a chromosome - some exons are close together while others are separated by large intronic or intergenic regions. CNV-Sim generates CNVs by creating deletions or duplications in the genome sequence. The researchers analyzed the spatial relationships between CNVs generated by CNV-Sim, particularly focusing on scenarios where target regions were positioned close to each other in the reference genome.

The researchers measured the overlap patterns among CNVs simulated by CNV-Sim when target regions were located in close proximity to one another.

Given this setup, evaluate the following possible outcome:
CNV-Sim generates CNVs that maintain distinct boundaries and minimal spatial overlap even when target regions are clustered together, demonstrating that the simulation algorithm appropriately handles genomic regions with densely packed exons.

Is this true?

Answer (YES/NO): NO